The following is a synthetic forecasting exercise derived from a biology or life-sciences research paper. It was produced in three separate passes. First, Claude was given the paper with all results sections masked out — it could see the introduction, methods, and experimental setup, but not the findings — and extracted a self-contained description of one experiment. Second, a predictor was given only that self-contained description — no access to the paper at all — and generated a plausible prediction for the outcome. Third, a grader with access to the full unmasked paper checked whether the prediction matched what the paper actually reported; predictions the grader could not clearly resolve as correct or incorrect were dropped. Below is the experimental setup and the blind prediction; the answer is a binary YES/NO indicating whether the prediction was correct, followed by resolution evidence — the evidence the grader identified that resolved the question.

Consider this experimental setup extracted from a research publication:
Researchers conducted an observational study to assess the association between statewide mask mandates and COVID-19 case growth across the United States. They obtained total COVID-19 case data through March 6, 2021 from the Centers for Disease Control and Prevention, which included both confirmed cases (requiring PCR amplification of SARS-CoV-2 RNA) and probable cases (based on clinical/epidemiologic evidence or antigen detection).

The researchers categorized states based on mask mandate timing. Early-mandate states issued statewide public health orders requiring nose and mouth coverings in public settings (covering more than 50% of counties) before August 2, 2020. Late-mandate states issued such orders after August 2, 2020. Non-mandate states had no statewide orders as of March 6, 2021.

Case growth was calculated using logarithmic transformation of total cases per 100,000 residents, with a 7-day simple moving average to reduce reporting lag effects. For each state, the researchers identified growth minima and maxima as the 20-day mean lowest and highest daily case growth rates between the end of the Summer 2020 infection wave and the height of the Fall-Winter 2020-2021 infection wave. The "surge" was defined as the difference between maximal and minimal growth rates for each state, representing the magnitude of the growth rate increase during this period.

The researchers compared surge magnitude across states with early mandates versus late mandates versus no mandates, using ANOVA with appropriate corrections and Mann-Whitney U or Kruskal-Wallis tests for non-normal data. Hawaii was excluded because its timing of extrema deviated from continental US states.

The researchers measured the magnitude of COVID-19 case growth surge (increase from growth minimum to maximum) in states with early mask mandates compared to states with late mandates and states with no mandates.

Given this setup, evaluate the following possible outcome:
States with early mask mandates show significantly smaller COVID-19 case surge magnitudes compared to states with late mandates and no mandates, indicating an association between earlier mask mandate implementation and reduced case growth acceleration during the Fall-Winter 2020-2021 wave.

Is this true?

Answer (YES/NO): NO